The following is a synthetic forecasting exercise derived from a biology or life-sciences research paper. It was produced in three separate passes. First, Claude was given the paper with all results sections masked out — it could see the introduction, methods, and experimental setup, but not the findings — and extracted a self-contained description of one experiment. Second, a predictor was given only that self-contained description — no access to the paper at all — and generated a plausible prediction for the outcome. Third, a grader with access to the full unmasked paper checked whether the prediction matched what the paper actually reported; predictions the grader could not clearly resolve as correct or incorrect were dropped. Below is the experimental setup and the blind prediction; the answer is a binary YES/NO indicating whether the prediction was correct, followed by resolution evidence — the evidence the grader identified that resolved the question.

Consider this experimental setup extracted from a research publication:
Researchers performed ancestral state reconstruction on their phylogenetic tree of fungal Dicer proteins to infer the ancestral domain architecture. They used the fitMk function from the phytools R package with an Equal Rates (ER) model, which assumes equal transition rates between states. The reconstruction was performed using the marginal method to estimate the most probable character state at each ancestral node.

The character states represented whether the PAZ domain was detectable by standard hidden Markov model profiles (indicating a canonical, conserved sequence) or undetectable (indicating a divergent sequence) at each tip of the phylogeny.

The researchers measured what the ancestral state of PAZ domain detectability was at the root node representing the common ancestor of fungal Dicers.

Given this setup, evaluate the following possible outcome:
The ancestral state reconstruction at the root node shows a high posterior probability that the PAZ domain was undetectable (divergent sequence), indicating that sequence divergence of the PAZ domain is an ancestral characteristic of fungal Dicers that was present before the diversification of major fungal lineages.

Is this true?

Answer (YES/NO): NO